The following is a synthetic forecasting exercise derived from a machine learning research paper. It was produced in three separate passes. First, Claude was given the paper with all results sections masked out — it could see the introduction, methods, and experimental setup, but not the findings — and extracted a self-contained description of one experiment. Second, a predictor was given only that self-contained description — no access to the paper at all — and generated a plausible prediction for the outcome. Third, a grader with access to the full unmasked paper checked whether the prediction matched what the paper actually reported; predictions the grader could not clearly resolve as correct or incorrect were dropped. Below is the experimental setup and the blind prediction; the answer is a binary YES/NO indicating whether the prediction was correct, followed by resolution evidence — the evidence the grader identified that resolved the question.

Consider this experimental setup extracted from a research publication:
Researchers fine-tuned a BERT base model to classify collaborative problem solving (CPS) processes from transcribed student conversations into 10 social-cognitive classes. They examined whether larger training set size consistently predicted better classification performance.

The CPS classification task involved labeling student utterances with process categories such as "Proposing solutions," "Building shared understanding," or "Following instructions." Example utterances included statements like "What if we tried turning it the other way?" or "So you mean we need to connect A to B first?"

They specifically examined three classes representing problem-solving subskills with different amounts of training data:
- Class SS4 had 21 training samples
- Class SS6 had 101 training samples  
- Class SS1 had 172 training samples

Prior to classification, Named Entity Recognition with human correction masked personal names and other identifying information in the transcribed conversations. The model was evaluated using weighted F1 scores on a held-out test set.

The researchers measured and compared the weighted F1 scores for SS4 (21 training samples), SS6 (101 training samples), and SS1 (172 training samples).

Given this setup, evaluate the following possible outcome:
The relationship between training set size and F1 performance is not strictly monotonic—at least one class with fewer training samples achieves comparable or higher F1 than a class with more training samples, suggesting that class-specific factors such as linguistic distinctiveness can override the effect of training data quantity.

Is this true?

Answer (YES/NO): YES